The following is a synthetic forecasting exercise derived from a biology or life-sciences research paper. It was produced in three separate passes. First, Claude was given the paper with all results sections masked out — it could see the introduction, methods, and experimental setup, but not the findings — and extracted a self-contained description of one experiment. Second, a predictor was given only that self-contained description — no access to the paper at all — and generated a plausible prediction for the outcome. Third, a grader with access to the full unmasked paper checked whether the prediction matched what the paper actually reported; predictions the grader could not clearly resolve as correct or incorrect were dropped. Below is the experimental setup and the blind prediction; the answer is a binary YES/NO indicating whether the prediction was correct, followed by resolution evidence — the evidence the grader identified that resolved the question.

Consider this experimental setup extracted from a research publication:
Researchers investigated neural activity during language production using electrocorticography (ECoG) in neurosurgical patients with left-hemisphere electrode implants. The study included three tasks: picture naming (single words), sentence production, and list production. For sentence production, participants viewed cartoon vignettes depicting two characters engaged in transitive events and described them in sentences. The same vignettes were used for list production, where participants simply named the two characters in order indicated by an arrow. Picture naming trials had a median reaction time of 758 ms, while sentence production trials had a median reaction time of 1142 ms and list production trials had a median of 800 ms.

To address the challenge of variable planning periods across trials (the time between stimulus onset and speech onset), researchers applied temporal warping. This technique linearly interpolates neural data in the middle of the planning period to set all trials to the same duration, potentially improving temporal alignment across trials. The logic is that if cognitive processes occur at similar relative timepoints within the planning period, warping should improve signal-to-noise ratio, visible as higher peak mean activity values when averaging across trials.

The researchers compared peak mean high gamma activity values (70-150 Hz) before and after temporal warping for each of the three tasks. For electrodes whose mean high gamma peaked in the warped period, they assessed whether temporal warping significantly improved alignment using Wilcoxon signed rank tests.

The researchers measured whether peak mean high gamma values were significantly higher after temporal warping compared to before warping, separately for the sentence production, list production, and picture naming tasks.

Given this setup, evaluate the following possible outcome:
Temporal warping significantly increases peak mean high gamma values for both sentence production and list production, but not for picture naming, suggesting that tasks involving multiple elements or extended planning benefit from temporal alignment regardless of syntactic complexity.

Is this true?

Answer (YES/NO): YES